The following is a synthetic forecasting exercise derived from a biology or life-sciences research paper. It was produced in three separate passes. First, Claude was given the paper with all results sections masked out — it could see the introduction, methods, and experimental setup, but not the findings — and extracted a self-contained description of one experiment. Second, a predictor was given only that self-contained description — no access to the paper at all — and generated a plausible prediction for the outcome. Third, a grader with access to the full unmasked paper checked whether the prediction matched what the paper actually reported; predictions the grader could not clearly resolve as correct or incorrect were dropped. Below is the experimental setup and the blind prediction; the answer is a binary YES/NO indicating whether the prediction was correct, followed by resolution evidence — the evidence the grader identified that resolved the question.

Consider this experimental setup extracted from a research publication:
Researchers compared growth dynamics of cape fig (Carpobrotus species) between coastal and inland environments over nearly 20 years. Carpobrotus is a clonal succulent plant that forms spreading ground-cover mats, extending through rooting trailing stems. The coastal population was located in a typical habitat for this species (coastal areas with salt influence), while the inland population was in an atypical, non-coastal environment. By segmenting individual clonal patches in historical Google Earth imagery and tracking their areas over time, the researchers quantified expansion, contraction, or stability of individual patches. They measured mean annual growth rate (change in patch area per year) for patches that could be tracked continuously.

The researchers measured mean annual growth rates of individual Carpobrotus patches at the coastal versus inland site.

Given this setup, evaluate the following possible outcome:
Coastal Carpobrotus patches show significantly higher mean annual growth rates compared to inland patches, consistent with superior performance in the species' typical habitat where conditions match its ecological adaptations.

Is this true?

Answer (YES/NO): NO